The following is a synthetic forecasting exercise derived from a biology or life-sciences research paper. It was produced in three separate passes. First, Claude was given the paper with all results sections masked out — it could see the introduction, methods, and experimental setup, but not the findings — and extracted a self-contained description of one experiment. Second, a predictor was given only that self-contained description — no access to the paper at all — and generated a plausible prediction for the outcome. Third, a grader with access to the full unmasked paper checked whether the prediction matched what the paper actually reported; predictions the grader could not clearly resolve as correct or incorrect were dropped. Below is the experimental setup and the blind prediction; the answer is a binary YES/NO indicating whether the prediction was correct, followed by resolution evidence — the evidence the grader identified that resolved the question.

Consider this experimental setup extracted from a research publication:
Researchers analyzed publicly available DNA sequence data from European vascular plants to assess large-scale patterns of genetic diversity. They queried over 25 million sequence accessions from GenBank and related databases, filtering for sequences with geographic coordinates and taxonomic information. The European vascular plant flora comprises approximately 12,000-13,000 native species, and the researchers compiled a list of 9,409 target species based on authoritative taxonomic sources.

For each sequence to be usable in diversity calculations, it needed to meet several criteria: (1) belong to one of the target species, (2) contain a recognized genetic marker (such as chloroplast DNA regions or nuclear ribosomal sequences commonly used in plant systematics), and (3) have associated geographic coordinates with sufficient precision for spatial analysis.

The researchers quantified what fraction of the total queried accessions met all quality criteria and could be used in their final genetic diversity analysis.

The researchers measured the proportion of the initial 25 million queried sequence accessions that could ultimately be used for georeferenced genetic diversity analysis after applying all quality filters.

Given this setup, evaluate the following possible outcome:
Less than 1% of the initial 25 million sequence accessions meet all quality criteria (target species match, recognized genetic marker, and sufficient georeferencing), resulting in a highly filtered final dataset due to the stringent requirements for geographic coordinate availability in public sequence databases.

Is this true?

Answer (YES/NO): NO